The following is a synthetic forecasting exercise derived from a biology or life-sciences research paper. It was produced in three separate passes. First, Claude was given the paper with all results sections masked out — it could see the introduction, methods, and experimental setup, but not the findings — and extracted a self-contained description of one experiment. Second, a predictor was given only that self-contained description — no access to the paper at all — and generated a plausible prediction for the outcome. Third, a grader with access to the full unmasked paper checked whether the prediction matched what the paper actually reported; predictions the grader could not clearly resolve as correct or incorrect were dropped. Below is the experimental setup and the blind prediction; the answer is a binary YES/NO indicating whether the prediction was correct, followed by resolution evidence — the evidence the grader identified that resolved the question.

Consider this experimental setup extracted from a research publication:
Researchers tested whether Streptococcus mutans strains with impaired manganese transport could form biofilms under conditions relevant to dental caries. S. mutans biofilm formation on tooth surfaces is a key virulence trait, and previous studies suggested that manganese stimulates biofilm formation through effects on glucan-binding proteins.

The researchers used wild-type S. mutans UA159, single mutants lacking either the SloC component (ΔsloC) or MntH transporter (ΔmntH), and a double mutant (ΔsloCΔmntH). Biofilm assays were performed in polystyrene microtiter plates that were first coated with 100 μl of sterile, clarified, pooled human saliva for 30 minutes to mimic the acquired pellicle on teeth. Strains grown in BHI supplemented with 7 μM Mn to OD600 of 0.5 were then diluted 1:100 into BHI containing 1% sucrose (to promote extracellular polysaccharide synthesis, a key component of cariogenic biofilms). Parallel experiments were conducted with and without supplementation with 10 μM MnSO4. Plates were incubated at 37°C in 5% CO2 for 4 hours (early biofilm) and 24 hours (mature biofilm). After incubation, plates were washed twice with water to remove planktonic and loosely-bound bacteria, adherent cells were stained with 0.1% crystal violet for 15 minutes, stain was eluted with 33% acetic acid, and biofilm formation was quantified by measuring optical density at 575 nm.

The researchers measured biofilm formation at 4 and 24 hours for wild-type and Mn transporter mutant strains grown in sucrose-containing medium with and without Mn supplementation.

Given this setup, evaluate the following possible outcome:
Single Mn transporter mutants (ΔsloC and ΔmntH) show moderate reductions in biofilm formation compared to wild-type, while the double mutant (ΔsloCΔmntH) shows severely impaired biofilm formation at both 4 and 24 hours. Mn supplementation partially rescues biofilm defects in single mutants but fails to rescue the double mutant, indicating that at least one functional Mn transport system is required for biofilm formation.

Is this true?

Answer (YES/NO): NO